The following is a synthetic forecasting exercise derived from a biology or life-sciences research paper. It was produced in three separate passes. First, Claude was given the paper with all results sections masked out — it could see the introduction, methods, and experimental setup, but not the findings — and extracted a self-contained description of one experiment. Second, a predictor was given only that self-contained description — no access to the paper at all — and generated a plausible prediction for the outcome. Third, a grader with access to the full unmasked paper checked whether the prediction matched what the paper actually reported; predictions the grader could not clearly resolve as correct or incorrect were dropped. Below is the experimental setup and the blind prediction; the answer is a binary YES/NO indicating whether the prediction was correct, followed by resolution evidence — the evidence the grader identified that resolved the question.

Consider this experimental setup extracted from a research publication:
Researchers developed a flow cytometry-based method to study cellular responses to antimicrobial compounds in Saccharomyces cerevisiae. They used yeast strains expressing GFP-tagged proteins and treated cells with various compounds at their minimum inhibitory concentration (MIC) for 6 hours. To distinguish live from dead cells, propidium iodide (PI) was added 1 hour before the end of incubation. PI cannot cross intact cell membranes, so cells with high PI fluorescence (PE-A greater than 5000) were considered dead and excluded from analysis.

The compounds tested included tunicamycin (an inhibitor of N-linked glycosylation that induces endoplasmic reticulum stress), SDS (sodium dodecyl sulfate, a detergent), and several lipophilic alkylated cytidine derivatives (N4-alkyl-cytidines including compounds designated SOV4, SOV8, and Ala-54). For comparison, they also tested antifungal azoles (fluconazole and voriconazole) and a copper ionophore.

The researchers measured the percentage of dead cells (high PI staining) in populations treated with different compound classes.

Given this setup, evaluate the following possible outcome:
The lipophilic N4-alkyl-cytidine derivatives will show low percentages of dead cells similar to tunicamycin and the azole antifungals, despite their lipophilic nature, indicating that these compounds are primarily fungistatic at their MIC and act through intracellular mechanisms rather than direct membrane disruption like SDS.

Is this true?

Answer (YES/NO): NO